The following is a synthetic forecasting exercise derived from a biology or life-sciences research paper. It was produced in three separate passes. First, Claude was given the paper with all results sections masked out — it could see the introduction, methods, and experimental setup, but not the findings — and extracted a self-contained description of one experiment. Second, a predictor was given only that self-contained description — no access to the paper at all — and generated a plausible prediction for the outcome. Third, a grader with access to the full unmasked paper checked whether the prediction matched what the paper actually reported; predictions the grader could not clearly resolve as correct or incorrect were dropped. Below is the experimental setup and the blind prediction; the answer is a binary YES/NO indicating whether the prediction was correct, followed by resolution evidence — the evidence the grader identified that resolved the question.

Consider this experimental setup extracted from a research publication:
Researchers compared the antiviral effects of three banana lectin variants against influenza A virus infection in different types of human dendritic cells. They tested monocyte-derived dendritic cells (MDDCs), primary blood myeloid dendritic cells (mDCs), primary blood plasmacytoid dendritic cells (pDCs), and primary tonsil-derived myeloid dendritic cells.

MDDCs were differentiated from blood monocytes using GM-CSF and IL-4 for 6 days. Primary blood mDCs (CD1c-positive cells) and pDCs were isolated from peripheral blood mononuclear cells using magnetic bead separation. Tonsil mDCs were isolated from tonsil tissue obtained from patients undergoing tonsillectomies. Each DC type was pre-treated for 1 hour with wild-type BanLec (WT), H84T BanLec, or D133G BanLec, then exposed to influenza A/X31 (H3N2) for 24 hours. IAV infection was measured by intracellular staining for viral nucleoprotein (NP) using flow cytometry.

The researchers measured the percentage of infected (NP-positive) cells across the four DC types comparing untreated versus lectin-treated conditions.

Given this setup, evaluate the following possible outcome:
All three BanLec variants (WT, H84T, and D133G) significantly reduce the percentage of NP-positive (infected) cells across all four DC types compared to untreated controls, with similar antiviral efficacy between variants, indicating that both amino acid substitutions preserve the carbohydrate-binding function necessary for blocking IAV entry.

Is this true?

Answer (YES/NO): NO